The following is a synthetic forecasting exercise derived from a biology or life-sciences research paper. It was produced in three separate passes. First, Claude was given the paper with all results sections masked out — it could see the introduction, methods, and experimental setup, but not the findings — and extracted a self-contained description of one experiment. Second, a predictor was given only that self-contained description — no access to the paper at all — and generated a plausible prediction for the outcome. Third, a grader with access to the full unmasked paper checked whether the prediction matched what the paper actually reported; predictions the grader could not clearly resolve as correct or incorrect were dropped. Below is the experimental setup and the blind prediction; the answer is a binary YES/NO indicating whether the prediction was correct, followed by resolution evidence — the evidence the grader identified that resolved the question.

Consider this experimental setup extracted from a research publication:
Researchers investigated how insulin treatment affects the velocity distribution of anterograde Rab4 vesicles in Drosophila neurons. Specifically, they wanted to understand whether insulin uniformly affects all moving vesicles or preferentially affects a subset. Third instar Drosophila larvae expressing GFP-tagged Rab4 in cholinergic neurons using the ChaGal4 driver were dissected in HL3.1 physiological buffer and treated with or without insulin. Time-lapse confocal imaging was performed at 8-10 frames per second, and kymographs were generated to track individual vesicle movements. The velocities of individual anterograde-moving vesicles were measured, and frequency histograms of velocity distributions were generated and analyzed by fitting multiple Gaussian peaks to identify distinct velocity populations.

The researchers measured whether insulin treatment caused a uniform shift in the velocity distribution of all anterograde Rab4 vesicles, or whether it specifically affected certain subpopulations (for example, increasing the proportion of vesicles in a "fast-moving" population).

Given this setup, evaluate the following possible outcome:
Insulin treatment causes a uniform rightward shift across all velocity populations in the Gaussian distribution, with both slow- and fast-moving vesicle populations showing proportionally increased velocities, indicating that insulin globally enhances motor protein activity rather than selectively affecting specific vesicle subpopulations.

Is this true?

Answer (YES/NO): NO